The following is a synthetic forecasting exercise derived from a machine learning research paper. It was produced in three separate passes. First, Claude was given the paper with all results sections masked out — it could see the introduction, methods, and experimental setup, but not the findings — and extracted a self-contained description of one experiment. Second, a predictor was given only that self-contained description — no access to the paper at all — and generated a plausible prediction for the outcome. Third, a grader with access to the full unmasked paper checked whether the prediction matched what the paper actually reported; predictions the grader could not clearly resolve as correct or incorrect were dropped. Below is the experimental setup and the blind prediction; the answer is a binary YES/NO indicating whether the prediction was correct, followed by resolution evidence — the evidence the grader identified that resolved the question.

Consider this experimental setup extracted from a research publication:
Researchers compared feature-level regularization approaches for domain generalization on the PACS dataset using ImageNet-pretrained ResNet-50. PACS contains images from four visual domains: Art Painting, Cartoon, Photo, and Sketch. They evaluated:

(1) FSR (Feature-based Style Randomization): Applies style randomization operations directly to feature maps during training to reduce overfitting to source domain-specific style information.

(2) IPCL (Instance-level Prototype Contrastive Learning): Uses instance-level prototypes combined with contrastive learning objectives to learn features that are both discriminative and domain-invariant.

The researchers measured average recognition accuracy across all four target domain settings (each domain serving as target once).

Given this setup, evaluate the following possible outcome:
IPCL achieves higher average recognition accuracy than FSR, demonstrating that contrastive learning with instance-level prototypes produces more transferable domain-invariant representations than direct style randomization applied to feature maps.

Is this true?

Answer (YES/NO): YES